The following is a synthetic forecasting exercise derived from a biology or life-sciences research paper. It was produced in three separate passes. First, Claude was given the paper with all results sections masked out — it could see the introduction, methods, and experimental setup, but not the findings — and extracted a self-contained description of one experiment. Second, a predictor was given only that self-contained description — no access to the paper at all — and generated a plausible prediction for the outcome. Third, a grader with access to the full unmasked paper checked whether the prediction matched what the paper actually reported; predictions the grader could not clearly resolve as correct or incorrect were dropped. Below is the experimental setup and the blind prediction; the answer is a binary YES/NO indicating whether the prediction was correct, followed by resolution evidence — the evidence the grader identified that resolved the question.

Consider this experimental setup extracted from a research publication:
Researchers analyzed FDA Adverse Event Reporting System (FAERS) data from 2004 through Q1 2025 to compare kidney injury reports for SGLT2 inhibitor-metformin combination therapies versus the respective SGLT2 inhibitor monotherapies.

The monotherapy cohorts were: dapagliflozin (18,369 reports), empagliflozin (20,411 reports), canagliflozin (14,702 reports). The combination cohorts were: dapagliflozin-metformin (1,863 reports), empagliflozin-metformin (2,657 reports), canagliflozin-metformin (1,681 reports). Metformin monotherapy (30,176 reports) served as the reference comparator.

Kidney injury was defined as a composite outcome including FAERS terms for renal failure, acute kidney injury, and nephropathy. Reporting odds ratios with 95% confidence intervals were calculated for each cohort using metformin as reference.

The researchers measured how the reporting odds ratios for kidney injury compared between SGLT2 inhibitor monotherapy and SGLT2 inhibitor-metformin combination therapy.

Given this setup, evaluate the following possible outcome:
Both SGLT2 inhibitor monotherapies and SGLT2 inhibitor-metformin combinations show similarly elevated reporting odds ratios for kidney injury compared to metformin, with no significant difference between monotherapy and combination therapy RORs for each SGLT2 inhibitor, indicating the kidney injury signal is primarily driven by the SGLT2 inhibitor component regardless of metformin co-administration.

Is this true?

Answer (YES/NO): NO